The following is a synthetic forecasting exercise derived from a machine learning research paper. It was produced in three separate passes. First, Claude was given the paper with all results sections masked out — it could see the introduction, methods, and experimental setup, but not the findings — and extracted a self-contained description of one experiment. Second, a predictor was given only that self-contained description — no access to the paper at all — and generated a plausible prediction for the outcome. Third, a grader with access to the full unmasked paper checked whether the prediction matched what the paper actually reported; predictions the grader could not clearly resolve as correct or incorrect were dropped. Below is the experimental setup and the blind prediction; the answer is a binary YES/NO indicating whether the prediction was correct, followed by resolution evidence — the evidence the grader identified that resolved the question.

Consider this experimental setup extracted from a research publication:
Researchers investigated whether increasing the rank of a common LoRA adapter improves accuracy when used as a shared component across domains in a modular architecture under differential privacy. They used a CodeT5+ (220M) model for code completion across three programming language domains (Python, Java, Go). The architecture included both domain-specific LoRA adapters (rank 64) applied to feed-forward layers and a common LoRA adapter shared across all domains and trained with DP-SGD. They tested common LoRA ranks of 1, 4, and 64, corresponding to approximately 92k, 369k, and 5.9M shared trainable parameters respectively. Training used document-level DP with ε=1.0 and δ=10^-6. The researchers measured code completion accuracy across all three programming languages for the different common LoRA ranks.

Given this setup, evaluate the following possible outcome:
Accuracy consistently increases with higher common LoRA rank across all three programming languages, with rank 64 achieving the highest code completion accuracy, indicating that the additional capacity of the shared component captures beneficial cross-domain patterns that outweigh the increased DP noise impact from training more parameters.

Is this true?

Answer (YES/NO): NO